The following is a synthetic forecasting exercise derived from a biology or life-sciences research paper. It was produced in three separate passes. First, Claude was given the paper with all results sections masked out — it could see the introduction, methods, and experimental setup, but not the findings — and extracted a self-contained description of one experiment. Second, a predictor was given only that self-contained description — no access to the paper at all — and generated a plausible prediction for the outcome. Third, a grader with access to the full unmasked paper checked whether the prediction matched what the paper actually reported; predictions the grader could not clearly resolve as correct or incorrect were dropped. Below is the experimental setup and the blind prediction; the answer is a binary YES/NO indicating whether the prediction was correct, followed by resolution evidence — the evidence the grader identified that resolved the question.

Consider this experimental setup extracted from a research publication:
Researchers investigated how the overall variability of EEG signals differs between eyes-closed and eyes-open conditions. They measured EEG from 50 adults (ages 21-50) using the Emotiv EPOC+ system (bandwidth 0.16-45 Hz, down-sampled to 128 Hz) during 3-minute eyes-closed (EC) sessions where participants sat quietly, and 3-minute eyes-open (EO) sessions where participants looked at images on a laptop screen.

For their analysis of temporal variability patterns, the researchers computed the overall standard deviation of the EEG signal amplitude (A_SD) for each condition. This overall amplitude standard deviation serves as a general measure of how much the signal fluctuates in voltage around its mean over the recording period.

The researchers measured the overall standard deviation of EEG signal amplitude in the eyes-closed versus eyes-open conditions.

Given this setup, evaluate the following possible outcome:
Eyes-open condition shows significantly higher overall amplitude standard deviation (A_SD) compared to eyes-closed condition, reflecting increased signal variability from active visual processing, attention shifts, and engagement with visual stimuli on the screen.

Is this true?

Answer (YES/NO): YES